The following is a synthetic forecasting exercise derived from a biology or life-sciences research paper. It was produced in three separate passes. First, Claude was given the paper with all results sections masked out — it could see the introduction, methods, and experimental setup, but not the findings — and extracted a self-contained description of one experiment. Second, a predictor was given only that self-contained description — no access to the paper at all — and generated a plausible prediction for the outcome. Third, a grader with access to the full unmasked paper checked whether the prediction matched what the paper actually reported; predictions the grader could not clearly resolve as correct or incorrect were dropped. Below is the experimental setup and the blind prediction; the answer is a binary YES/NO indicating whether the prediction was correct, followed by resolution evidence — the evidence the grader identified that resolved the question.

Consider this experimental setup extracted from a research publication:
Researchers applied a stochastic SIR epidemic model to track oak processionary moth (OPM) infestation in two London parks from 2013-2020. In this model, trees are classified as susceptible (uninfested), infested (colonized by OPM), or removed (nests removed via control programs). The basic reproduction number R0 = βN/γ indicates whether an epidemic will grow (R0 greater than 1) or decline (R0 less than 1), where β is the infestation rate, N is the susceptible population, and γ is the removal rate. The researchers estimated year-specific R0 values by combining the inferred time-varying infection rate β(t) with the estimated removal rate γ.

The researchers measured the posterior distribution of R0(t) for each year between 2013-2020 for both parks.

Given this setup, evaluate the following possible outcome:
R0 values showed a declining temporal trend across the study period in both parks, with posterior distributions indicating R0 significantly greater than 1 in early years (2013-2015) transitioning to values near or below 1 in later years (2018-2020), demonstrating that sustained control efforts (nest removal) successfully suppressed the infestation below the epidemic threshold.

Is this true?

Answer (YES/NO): NO